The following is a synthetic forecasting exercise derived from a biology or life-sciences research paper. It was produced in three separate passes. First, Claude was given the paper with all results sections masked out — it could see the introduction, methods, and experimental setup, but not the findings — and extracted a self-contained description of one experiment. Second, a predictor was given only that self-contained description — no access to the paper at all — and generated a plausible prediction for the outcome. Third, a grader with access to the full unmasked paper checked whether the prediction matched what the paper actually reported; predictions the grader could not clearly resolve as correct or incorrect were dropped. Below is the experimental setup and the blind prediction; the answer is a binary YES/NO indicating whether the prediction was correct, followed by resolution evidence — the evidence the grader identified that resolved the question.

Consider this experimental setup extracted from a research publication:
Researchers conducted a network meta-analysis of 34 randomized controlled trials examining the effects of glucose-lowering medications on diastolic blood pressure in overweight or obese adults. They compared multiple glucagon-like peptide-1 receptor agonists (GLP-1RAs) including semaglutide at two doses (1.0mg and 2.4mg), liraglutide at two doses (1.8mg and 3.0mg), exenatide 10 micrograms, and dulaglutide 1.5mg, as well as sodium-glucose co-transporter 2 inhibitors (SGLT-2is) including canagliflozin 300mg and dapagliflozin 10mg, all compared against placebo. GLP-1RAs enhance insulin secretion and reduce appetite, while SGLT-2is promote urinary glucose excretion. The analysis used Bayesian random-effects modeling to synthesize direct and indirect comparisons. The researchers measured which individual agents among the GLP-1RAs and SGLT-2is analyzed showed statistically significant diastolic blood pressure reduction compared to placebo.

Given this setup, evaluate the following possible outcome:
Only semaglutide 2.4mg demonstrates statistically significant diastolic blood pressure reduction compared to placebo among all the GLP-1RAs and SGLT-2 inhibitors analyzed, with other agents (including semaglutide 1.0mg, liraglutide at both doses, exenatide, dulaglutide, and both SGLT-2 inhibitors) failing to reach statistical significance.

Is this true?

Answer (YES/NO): YES